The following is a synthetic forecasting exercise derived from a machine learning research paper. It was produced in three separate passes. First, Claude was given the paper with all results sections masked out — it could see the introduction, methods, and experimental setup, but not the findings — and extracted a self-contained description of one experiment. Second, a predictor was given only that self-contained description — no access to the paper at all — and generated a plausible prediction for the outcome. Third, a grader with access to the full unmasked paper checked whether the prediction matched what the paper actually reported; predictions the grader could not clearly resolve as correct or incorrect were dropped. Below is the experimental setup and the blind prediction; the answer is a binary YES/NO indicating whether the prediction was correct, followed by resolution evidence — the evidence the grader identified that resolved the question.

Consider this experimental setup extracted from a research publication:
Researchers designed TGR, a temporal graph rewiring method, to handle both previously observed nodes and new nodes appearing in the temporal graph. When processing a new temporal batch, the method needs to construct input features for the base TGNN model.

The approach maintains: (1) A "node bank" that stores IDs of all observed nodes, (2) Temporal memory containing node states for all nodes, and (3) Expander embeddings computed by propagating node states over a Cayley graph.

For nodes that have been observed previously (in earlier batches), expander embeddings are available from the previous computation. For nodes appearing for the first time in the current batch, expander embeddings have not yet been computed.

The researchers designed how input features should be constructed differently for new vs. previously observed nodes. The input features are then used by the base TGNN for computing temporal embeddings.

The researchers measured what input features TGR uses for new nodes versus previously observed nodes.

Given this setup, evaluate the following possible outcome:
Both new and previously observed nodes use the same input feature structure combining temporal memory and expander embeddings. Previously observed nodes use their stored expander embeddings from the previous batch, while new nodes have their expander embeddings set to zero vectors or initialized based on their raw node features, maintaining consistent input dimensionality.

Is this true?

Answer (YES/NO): NO